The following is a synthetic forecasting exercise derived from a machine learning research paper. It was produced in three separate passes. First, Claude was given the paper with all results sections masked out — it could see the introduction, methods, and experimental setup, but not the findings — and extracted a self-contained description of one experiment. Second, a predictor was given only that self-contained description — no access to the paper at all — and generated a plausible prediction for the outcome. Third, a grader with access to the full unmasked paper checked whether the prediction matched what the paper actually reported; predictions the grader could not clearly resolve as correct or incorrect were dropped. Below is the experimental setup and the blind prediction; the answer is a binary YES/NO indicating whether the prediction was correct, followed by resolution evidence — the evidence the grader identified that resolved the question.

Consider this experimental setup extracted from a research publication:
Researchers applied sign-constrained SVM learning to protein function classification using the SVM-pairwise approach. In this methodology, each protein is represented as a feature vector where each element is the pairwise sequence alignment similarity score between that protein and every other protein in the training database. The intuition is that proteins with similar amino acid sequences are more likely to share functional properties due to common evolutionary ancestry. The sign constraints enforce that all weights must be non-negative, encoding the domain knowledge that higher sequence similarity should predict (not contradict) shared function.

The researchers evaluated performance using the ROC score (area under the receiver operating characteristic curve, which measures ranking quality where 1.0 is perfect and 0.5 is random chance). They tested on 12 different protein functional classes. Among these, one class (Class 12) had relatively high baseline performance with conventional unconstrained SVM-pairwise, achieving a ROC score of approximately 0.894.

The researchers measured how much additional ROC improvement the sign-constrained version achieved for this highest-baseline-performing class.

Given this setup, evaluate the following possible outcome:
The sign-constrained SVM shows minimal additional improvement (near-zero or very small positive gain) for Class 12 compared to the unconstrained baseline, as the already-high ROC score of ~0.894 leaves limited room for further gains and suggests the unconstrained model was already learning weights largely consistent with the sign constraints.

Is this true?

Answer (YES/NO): YES